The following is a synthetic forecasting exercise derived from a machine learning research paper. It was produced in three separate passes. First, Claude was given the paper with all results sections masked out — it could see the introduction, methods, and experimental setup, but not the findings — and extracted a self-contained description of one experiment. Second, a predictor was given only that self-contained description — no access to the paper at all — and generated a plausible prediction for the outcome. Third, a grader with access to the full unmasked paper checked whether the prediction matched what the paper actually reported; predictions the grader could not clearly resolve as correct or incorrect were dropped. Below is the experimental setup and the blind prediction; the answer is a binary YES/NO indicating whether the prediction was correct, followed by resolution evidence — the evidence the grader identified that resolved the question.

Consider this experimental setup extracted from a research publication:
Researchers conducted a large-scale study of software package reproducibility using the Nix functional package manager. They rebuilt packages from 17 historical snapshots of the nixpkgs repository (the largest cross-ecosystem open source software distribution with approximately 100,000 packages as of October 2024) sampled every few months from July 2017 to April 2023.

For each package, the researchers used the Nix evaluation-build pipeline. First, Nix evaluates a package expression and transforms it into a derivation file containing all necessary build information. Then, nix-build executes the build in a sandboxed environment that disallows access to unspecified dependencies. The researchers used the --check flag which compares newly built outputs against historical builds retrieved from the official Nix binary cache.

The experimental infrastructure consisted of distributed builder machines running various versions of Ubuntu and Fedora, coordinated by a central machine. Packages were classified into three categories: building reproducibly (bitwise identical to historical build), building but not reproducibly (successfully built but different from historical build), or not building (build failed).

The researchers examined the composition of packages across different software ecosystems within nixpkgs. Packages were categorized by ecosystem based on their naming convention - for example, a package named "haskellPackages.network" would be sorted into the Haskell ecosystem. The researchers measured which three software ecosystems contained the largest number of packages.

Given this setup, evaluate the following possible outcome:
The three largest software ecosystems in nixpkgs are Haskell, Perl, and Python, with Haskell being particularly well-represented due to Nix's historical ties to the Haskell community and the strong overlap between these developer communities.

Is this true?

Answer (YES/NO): YES